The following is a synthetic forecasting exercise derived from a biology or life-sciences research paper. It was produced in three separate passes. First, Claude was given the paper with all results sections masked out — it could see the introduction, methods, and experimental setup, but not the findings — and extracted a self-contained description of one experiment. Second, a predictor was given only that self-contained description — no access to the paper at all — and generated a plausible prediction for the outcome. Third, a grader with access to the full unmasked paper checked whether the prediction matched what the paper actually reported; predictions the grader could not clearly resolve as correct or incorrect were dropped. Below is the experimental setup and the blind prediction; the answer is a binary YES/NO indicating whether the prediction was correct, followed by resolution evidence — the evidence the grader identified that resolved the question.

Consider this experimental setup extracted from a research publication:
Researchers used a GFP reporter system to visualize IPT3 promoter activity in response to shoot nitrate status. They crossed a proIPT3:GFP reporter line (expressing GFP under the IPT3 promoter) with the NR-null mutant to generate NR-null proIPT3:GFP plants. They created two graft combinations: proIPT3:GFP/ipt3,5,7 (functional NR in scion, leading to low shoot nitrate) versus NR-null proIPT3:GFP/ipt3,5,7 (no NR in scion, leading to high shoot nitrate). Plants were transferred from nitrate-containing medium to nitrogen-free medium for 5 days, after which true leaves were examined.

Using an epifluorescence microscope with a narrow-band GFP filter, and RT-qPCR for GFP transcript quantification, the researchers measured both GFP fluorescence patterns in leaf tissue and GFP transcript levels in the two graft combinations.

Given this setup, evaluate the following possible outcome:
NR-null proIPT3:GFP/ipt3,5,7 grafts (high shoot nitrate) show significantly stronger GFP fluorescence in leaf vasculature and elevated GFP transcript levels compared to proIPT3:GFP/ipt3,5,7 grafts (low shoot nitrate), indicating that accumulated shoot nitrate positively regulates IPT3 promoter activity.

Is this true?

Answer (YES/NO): YES